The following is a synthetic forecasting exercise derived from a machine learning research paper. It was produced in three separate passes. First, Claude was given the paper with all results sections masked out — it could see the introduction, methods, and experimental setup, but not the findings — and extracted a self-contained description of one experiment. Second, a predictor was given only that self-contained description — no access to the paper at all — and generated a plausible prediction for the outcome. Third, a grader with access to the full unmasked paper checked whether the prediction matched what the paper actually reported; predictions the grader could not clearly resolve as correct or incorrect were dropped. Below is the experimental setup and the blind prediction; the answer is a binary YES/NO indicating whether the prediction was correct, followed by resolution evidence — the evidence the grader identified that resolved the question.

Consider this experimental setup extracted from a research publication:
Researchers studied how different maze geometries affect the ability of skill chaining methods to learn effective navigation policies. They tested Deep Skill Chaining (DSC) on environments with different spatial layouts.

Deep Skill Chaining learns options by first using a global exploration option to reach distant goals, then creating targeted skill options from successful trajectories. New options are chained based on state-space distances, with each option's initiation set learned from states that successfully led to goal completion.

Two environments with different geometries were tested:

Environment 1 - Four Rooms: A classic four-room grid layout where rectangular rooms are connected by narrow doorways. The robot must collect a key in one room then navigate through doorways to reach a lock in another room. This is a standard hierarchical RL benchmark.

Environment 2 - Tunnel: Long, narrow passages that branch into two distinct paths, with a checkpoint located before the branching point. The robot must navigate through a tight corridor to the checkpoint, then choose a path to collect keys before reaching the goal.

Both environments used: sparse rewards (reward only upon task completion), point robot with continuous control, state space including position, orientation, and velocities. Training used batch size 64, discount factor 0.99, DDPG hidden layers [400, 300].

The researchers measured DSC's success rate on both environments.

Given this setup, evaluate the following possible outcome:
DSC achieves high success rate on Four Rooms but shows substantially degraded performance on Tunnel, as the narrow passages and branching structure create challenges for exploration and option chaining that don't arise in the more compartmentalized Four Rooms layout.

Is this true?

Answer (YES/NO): YES